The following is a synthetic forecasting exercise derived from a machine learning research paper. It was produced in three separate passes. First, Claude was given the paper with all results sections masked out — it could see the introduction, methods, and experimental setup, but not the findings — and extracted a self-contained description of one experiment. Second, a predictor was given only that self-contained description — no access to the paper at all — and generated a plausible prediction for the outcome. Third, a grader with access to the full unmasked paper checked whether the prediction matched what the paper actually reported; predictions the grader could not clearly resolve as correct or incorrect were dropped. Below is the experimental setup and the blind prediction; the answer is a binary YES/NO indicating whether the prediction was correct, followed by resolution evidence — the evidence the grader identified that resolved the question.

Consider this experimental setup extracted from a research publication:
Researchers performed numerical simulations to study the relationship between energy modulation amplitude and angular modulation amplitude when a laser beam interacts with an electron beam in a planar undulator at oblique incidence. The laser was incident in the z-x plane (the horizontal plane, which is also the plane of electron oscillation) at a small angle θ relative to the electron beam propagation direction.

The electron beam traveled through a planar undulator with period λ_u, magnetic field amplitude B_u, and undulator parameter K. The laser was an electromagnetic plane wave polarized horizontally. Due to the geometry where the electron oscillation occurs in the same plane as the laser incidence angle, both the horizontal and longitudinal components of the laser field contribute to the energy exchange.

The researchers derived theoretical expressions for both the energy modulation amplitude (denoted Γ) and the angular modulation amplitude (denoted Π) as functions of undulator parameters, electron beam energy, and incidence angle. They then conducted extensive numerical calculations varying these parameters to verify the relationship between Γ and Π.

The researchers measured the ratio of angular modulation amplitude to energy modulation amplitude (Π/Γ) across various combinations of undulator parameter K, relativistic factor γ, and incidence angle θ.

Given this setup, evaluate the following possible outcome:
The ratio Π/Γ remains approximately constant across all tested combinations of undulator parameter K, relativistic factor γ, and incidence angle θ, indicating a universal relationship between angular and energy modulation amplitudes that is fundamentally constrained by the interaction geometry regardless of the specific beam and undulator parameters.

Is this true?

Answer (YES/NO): NO